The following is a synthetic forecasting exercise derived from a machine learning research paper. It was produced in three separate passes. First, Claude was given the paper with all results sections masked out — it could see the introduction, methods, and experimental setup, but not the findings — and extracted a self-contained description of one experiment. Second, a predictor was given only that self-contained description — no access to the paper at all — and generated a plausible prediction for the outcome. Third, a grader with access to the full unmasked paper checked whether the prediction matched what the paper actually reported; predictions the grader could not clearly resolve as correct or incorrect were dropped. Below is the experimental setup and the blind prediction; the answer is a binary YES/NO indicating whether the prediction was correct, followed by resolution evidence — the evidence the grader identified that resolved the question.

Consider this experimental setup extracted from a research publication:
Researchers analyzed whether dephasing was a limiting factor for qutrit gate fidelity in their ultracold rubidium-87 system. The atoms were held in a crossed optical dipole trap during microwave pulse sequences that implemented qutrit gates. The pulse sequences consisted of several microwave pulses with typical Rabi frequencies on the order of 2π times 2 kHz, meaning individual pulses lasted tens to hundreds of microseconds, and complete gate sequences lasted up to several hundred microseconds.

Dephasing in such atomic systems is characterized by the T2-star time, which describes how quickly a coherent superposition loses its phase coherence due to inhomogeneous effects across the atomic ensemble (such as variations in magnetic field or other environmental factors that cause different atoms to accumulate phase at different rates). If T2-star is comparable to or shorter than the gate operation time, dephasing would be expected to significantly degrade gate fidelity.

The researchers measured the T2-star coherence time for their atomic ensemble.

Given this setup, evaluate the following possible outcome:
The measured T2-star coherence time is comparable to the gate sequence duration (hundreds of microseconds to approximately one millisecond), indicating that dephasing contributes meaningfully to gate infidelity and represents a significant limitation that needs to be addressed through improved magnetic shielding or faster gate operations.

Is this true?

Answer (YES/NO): NO